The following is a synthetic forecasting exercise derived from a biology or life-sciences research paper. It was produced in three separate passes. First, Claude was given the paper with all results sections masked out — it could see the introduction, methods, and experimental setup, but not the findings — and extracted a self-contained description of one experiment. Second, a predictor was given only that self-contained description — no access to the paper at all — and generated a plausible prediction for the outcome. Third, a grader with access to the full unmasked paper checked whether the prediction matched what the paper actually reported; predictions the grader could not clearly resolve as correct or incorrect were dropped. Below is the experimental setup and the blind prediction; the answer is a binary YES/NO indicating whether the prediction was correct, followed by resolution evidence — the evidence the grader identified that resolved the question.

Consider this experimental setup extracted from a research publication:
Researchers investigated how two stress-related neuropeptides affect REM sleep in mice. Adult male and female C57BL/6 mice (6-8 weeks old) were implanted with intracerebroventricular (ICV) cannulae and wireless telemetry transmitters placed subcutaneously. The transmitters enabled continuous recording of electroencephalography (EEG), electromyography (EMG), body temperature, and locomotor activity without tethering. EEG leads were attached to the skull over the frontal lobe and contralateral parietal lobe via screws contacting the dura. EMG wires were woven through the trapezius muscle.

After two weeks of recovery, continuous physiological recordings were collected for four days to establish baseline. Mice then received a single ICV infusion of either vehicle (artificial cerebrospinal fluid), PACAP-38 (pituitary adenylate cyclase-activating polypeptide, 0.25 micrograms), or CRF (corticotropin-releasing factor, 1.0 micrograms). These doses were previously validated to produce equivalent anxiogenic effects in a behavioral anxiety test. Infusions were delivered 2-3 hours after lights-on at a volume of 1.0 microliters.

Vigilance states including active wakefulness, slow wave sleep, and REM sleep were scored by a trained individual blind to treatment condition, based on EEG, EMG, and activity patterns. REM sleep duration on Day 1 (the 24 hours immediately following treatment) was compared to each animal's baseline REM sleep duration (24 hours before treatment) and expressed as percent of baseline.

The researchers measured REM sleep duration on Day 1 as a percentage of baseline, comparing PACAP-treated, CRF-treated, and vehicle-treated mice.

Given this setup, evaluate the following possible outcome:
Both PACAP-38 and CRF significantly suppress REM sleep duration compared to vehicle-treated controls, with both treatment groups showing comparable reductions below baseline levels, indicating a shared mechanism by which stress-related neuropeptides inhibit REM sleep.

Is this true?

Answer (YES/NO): NO